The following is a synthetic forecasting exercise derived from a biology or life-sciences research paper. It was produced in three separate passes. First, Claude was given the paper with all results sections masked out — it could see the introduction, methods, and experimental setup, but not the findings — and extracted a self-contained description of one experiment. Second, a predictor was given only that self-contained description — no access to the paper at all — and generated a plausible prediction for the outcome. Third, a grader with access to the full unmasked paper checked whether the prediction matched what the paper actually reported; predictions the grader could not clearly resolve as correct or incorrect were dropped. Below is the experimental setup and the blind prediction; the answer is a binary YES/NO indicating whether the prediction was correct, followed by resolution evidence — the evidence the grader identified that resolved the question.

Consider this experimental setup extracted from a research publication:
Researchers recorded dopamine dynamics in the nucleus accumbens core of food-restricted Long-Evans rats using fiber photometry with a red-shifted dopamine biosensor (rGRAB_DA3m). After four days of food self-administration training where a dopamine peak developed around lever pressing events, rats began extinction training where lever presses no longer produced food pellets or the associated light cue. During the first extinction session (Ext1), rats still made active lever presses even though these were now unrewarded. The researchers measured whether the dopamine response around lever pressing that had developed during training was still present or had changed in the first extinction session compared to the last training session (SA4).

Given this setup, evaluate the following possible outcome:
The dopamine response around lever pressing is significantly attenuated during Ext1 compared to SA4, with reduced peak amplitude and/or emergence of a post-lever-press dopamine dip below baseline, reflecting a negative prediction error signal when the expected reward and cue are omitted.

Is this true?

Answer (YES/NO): NO